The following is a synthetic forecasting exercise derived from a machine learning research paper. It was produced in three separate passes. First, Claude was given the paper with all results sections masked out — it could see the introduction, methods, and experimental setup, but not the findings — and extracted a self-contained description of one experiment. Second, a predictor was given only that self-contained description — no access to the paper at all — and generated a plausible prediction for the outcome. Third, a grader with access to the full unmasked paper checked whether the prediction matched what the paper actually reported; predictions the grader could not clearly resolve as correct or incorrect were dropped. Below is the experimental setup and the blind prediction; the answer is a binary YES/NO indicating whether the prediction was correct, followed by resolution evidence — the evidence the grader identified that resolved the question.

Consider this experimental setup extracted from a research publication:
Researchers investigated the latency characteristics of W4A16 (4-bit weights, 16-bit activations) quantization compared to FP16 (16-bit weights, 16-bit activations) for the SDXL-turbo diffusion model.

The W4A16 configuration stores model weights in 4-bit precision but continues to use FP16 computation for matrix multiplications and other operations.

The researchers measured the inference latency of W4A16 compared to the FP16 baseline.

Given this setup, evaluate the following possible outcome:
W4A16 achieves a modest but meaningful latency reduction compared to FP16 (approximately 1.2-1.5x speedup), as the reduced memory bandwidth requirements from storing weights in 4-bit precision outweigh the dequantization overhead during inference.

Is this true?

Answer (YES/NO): NO